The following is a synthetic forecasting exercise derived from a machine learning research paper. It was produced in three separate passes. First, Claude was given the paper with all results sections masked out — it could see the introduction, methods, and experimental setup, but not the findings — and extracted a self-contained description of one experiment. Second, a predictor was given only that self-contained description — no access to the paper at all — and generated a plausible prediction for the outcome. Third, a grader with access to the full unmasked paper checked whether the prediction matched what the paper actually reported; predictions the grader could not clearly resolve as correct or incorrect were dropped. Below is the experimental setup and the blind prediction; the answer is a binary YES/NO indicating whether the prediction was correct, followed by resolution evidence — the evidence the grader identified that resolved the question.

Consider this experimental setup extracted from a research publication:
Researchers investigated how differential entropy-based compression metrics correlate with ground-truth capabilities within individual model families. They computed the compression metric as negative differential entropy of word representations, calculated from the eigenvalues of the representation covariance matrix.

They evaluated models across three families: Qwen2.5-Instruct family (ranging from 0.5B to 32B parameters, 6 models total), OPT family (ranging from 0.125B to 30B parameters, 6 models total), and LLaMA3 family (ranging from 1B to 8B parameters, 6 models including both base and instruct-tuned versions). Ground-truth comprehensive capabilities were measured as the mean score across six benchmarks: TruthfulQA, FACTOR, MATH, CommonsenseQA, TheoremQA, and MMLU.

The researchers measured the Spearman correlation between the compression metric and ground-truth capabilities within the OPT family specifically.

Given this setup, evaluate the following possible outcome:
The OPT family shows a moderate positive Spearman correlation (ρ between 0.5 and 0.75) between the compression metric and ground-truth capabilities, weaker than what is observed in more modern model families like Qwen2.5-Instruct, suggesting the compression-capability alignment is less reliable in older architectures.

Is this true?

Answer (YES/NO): NO